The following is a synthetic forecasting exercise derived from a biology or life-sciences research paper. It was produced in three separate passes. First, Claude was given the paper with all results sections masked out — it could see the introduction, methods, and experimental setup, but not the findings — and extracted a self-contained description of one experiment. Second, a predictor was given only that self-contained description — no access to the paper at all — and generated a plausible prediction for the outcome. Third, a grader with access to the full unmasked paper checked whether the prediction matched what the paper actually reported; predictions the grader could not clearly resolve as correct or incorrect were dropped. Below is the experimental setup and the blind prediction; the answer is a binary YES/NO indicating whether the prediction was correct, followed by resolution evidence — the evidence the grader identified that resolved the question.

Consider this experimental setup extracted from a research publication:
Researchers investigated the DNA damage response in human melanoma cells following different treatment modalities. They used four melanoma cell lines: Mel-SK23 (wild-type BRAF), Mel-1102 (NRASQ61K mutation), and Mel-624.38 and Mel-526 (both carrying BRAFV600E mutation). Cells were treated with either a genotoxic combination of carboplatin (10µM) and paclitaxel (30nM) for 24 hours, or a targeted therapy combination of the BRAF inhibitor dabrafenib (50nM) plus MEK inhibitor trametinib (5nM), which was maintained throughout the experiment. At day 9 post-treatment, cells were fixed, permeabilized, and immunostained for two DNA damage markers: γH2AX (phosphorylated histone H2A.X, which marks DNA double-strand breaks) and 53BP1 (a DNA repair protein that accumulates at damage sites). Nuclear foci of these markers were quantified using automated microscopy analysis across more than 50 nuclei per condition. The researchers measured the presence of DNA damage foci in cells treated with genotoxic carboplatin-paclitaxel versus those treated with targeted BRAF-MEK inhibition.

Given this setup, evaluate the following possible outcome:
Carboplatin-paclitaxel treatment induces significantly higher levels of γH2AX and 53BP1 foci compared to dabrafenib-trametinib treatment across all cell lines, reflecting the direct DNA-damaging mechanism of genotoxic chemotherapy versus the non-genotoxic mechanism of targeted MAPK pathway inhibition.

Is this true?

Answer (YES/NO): YES